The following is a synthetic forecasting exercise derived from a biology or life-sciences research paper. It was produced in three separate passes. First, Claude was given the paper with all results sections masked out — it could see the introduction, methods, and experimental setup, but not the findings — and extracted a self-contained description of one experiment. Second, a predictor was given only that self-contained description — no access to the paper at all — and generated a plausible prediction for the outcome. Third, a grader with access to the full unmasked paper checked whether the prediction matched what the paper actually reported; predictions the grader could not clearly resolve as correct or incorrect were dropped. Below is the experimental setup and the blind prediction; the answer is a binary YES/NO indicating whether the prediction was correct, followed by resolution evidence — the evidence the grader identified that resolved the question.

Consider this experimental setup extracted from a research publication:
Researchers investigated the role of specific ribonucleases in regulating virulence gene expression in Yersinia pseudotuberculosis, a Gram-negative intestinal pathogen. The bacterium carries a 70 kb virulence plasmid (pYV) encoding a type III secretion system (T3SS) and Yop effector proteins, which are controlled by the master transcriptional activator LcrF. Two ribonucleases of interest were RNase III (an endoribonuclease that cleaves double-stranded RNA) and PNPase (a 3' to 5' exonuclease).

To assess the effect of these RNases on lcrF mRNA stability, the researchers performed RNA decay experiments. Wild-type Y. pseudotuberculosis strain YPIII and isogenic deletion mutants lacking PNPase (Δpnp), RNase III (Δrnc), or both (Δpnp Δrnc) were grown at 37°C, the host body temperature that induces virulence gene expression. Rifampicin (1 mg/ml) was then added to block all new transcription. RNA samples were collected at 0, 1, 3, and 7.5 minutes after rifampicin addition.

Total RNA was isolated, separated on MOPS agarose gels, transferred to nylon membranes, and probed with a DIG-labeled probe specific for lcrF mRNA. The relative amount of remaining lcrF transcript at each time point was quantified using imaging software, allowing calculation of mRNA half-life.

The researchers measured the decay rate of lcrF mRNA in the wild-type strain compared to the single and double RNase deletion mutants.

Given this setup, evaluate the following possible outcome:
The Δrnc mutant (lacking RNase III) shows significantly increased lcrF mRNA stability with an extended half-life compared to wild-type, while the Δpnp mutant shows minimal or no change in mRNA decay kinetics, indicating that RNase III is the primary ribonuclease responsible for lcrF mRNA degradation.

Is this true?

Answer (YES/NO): NO